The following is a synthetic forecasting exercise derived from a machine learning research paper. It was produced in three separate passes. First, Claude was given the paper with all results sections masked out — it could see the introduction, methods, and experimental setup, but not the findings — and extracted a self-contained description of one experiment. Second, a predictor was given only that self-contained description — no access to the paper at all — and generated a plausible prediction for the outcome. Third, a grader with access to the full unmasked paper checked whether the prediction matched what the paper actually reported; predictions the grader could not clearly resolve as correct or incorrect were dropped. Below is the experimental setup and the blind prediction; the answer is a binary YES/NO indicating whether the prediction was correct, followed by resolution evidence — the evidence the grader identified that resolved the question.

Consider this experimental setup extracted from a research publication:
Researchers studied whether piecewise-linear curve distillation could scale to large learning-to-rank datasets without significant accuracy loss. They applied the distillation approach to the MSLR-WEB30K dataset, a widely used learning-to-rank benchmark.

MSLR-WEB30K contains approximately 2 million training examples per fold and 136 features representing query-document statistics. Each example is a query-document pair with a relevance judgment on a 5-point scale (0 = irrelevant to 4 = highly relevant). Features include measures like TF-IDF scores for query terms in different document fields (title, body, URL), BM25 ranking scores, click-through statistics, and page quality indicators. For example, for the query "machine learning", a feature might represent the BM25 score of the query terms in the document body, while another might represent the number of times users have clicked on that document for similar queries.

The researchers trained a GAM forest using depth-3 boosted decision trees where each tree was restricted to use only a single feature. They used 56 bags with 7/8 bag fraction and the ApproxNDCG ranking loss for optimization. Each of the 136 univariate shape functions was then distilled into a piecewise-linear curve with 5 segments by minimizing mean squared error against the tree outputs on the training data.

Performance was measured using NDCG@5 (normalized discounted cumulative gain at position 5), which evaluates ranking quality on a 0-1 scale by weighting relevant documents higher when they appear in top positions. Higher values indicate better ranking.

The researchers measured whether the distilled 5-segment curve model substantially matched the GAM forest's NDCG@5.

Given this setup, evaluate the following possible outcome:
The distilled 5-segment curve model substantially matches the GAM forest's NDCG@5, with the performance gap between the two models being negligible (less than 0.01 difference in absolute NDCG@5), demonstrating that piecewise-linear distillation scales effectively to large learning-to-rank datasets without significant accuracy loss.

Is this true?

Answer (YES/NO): YES